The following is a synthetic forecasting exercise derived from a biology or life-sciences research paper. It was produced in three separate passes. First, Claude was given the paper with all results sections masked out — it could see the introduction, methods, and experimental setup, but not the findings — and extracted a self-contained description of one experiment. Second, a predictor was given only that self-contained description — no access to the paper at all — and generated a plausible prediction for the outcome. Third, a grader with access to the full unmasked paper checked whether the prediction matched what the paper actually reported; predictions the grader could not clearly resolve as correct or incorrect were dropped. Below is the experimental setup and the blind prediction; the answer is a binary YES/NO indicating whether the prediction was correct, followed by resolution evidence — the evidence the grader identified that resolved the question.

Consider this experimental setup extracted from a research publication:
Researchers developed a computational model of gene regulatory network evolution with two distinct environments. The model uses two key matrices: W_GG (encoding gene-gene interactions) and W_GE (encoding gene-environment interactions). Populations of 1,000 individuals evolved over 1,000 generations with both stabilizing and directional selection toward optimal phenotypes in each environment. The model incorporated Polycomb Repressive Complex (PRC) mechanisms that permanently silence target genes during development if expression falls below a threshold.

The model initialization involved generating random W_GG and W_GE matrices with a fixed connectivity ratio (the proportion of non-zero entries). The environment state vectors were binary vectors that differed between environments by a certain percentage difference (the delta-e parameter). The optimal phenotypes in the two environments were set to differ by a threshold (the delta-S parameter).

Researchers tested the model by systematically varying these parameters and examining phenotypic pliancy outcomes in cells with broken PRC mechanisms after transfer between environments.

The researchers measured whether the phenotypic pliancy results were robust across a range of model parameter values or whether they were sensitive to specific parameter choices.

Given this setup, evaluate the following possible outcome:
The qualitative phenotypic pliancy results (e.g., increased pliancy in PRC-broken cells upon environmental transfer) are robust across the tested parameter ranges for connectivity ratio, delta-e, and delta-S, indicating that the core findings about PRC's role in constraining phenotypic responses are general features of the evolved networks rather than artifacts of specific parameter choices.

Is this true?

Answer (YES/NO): YES